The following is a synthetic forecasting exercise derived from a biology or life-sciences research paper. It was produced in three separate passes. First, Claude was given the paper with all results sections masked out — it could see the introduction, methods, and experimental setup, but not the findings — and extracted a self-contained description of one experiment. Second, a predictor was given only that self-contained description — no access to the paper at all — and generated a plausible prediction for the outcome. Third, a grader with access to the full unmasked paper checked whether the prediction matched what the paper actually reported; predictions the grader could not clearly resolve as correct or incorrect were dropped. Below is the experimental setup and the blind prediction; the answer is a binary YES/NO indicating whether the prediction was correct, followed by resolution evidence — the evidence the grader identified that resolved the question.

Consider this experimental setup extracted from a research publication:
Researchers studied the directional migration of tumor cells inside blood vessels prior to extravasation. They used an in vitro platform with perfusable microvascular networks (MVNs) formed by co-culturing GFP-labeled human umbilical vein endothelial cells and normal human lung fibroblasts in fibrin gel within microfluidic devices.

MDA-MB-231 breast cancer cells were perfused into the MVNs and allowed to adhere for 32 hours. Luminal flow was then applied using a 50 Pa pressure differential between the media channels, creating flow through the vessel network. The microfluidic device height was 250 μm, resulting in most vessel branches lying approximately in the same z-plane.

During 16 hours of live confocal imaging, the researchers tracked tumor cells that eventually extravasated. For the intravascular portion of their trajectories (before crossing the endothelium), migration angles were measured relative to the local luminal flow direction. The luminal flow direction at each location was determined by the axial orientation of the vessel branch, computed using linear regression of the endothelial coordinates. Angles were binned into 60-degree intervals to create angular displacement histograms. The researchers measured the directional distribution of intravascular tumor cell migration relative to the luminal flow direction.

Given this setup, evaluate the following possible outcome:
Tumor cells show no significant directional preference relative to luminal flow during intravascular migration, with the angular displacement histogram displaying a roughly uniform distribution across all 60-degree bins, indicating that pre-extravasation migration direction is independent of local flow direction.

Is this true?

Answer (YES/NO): NO